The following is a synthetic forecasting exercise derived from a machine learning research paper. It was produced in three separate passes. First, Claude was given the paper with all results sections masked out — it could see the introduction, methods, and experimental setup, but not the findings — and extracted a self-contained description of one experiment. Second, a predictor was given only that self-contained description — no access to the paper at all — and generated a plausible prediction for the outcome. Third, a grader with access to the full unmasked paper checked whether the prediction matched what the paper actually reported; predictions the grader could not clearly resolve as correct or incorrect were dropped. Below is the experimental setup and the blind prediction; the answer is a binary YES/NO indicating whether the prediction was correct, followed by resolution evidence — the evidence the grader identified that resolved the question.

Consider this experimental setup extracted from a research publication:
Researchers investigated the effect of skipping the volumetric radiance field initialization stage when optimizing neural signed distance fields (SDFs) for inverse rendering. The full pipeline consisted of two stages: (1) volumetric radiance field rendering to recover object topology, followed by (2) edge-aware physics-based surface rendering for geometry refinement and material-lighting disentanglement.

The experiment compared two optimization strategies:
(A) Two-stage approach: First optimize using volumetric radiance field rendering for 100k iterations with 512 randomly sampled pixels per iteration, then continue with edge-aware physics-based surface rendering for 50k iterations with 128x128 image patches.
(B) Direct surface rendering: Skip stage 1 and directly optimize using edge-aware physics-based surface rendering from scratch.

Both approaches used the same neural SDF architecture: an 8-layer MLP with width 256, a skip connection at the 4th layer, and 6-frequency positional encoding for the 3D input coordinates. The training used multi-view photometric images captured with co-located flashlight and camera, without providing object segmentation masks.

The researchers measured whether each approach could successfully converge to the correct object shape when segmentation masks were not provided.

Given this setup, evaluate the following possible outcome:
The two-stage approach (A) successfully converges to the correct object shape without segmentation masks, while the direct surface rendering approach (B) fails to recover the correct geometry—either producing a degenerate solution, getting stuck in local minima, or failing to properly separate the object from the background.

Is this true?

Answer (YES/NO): YES